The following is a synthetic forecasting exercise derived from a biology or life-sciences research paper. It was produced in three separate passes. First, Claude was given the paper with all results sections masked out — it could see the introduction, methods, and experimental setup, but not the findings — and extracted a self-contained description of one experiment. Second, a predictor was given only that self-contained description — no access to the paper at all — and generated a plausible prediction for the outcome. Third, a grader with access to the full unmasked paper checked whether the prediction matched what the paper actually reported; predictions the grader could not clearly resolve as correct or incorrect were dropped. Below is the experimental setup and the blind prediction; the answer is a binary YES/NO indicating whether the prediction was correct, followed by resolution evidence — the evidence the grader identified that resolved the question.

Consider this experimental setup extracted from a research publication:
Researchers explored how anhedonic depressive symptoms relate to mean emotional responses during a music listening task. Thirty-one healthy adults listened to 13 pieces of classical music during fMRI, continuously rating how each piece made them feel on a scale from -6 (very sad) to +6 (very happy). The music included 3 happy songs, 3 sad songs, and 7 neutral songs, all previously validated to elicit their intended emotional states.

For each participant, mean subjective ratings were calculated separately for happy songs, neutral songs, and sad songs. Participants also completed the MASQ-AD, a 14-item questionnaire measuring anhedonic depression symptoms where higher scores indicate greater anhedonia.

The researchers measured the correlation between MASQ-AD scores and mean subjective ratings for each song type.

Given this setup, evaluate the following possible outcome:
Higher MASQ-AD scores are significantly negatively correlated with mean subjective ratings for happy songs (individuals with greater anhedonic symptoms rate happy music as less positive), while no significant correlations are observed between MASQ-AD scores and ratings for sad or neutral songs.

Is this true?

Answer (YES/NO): NO